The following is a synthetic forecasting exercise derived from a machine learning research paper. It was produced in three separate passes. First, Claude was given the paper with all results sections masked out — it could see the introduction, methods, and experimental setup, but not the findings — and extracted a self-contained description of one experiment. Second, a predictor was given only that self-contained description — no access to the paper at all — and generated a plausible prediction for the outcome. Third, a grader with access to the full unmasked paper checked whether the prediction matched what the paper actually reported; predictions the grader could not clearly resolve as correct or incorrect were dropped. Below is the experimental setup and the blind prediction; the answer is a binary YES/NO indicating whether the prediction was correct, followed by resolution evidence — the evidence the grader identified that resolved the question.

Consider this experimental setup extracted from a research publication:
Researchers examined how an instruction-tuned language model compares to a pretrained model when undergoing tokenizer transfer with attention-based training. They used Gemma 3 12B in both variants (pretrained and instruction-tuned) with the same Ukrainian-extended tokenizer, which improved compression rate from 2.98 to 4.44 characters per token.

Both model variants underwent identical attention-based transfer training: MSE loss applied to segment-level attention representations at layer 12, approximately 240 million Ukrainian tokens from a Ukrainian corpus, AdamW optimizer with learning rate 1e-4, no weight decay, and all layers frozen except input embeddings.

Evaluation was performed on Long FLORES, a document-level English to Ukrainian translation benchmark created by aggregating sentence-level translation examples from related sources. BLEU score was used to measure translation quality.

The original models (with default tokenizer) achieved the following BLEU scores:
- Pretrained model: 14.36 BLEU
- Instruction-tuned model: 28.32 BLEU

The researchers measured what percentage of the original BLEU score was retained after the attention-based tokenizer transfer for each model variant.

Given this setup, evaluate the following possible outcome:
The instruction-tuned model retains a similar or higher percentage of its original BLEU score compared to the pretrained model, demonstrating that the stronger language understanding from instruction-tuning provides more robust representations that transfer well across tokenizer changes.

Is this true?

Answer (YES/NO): YES